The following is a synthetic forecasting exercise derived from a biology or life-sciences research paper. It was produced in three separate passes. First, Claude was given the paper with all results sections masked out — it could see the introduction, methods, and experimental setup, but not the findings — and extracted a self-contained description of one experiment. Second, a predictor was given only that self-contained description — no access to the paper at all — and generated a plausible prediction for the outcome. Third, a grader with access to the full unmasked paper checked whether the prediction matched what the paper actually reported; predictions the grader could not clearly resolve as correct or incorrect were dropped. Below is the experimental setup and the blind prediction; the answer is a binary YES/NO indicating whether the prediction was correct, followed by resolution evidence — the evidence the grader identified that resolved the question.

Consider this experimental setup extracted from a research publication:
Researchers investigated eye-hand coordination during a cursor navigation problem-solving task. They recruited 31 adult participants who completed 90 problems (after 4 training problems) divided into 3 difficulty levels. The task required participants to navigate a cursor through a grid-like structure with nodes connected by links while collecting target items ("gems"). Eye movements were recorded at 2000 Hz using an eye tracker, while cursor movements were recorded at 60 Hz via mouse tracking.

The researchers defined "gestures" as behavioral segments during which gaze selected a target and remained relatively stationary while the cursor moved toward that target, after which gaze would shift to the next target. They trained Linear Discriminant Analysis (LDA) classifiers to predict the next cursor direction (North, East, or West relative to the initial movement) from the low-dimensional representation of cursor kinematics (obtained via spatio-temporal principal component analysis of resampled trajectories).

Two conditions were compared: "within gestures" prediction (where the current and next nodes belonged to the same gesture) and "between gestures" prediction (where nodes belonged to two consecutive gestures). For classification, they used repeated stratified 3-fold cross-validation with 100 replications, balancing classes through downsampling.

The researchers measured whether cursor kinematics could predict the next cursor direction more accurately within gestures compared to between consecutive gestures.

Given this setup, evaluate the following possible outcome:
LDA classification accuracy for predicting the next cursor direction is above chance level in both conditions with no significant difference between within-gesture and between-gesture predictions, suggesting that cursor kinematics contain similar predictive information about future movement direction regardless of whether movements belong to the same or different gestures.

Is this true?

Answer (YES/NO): NO